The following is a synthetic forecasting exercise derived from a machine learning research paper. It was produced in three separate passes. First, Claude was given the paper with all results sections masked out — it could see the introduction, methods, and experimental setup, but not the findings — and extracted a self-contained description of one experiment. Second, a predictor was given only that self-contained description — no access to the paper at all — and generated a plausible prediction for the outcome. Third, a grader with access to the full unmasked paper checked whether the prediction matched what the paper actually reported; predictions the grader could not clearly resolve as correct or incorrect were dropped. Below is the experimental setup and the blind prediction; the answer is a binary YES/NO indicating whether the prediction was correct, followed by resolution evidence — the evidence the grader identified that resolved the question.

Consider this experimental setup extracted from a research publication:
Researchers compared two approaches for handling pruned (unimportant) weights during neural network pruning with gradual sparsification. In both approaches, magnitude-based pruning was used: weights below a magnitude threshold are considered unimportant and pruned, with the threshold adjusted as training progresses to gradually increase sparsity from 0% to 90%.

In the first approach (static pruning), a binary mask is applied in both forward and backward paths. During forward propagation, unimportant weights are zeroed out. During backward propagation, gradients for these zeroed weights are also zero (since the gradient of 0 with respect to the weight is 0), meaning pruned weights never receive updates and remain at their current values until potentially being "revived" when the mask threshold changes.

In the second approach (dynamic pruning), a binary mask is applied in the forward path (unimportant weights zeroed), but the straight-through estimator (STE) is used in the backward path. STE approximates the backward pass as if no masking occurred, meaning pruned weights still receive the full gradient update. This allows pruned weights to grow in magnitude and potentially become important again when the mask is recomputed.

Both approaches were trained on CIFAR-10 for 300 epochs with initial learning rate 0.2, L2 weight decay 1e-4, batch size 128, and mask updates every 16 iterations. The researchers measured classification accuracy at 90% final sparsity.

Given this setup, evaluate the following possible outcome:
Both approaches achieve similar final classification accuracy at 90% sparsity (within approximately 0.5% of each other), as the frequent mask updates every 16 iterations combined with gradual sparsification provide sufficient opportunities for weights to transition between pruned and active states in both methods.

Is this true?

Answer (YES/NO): YES